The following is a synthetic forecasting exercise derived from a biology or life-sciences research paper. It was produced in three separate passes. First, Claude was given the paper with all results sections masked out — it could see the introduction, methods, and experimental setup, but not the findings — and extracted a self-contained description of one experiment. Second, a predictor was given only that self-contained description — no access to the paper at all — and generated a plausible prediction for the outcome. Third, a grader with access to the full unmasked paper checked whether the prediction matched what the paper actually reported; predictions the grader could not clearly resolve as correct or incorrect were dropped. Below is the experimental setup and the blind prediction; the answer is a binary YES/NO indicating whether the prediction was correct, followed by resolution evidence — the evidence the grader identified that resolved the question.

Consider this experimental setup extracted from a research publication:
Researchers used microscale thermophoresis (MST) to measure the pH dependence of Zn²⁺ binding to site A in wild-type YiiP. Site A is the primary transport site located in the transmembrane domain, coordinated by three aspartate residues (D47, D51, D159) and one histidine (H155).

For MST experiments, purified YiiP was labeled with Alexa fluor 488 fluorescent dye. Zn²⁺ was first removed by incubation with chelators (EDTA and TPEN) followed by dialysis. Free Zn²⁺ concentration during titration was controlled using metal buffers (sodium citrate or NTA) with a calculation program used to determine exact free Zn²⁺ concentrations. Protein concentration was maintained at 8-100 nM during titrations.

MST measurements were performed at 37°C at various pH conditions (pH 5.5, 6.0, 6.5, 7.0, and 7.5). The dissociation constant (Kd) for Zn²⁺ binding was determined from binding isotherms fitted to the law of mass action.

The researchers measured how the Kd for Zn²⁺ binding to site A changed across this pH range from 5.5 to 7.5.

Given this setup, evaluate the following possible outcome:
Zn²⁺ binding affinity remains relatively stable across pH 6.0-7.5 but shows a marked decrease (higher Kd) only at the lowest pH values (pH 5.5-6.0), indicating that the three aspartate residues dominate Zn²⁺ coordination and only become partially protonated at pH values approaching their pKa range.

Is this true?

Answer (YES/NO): NO